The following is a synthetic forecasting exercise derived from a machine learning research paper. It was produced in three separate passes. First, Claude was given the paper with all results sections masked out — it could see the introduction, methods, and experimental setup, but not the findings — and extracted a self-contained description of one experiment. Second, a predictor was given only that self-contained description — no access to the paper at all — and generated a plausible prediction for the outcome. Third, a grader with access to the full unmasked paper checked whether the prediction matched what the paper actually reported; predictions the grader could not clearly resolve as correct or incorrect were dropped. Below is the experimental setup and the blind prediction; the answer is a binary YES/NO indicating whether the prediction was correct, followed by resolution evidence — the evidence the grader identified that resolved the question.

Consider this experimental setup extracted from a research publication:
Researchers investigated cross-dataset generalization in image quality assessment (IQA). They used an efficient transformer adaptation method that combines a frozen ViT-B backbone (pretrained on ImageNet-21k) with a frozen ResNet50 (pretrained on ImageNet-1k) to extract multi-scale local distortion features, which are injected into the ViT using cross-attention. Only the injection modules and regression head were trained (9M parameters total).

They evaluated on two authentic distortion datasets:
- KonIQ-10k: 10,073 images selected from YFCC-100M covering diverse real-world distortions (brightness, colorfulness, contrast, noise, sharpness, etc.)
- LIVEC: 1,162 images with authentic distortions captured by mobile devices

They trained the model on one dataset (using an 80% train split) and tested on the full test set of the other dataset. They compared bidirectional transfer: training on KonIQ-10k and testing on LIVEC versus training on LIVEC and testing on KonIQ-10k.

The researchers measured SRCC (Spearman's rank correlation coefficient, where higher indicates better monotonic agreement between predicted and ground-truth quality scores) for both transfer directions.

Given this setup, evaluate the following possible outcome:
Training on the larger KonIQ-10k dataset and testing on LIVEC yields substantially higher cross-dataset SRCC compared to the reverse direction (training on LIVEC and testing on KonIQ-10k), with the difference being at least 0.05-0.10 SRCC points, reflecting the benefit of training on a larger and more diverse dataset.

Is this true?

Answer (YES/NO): YES